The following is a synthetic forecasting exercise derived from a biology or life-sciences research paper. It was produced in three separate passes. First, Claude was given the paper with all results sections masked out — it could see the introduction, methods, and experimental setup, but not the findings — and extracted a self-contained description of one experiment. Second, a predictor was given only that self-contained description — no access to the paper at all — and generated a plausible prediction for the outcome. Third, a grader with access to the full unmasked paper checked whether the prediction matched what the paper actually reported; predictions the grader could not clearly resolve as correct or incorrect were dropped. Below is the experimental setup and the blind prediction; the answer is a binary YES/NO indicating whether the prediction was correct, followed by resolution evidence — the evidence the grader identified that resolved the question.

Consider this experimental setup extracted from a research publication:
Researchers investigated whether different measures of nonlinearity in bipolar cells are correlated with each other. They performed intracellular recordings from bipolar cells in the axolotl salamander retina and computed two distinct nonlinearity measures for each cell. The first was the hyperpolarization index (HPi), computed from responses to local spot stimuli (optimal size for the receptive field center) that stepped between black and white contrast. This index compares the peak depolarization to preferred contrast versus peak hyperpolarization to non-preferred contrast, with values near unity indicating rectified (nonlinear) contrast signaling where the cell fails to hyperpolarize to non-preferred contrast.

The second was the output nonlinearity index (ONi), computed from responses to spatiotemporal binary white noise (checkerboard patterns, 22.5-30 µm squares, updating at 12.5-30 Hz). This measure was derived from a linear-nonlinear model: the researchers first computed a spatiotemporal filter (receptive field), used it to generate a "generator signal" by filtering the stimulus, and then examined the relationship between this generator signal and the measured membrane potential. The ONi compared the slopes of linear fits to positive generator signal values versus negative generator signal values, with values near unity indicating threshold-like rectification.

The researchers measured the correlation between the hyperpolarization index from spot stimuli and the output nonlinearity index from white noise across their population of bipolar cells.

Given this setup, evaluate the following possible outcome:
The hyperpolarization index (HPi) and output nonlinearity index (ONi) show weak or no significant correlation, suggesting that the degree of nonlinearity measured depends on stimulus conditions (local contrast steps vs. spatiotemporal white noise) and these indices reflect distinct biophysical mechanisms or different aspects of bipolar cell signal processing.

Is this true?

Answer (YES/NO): NO